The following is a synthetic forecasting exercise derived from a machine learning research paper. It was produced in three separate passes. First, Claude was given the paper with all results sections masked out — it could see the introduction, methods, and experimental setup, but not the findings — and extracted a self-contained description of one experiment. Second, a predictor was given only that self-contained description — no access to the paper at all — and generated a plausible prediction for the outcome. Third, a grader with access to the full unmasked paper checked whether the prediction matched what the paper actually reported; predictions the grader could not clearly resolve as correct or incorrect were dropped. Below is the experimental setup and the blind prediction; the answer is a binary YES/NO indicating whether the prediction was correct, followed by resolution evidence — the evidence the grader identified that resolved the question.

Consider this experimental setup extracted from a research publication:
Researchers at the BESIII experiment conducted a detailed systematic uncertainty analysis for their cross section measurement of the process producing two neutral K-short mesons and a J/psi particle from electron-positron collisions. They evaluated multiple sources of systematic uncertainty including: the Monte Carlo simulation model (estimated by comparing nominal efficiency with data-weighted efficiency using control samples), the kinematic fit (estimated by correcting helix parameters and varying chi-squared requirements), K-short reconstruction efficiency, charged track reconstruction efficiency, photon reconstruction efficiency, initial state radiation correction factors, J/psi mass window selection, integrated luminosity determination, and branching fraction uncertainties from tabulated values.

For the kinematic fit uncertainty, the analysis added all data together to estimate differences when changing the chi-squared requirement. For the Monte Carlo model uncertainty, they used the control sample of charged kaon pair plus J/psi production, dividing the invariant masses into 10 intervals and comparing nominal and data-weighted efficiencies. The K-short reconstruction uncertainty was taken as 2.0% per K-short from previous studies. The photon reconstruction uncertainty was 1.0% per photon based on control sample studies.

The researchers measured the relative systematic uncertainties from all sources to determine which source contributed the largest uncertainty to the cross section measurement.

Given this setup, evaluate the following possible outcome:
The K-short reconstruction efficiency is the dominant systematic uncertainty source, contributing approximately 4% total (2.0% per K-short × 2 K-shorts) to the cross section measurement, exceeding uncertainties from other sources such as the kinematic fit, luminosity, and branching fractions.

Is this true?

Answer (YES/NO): NO